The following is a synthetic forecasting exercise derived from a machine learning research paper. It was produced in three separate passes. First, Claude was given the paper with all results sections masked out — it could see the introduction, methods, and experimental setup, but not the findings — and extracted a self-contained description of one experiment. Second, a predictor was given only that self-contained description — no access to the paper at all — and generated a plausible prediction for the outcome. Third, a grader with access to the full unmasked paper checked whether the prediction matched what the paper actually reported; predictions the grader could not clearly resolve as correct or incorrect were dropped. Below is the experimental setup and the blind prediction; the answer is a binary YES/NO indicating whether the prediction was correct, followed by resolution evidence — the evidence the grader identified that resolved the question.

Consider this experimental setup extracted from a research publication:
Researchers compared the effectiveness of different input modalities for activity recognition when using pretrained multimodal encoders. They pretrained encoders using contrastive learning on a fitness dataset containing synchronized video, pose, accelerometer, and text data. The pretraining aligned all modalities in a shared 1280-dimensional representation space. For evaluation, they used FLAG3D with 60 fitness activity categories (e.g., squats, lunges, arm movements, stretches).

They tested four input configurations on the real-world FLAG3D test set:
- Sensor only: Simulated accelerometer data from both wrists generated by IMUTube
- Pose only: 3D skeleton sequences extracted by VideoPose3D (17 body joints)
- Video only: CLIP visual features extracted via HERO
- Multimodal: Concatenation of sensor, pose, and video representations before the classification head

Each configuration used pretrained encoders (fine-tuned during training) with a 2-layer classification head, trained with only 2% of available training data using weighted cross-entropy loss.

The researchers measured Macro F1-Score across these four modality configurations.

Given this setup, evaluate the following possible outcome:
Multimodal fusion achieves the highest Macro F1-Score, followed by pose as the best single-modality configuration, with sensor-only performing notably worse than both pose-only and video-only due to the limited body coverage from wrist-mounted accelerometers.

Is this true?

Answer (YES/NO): NO